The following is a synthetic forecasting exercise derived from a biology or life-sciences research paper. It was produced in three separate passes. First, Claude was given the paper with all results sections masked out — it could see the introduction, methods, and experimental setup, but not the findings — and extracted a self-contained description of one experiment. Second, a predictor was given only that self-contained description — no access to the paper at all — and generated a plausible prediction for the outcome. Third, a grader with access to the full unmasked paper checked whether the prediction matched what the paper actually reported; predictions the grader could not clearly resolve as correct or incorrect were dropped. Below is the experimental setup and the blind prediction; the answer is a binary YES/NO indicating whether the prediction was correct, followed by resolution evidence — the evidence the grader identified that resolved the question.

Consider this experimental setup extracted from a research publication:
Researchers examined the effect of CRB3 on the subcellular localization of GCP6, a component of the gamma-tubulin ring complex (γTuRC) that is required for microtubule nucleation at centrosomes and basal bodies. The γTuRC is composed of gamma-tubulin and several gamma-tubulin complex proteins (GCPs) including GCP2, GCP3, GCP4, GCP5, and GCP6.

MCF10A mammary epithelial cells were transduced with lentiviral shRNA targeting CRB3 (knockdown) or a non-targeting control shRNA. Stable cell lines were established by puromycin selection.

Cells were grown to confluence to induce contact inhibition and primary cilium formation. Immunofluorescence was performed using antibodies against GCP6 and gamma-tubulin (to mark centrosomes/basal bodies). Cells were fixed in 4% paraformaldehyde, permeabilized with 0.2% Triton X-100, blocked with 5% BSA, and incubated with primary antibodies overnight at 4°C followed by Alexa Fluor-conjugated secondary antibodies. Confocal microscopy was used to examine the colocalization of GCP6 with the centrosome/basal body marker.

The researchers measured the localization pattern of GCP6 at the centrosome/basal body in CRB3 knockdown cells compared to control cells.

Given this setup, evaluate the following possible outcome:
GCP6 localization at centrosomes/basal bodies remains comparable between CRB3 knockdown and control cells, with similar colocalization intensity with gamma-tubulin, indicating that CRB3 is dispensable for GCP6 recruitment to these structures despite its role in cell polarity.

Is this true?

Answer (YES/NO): NO